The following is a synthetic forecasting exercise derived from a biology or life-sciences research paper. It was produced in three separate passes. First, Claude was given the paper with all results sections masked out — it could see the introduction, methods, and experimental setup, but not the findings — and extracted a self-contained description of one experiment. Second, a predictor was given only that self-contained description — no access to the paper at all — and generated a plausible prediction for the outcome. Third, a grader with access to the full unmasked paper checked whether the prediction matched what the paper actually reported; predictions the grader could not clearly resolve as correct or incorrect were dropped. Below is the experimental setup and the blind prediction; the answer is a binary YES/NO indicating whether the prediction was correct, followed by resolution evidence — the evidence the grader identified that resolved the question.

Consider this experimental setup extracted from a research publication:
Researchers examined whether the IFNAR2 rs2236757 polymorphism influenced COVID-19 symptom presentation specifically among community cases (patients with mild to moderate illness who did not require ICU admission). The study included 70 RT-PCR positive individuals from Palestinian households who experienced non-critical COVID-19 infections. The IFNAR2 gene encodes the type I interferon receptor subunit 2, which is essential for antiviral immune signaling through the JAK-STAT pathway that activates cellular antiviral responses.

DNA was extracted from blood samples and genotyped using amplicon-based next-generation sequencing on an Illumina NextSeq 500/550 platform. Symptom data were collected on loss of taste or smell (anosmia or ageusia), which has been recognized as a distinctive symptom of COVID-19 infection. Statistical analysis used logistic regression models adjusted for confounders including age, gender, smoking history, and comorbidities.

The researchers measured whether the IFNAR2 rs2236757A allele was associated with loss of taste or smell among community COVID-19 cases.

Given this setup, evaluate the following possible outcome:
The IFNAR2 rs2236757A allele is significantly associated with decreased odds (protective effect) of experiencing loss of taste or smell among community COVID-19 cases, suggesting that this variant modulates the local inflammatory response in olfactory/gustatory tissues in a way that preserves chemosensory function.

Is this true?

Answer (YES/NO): NO